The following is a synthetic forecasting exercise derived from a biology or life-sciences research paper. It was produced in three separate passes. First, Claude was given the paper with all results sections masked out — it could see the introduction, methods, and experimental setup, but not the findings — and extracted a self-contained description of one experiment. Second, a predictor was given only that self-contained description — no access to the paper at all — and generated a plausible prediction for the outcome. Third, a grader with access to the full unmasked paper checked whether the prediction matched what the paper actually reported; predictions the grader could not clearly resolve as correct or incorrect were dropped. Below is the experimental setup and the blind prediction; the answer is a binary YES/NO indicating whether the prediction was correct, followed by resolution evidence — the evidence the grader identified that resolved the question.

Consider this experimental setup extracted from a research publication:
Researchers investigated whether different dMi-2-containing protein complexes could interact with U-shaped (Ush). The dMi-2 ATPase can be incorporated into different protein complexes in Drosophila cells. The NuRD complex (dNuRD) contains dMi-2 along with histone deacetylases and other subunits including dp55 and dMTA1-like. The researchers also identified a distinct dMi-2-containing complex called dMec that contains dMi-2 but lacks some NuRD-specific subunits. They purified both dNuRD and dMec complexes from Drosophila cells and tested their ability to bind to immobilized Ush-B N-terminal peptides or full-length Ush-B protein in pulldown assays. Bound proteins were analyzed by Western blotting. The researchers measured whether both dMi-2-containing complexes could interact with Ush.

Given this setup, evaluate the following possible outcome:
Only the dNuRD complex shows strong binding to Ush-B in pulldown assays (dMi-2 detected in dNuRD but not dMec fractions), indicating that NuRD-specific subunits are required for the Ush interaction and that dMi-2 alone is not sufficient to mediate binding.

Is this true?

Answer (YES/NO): YES